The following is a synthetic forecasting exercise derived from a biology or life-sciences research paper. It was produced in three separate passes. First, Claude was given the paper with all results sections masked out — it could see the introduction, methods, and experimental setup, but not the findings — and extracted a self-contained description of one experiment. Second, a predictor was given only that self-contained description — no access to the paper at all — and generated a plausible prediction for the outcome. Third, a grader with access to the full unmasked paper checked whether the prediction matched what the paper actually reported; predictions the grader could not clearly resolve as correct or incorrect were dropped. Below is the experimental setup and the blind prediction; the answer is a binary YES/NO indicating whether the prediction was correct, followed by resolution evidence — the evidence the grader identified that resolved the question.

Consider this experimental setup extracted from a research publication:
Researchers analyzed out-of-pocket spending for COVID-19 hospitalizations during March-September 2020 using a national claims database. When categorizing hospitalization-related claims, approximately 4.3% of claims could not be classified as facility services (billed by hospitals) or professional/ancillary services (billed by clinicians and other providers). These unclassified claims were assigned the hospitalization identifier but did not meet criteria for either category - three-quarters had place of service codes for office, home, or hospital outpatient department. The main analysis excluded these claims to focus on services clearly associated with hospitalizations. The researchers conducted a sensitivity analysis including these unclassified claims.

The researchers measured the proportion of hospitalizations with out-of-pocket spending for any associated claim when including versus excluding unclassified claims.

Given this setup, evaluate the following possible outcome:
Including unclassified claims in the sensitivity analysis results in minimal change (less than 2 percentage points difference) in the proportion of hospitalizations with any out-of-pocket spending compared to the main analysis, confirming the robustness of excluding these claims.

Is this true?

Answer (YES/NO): NO